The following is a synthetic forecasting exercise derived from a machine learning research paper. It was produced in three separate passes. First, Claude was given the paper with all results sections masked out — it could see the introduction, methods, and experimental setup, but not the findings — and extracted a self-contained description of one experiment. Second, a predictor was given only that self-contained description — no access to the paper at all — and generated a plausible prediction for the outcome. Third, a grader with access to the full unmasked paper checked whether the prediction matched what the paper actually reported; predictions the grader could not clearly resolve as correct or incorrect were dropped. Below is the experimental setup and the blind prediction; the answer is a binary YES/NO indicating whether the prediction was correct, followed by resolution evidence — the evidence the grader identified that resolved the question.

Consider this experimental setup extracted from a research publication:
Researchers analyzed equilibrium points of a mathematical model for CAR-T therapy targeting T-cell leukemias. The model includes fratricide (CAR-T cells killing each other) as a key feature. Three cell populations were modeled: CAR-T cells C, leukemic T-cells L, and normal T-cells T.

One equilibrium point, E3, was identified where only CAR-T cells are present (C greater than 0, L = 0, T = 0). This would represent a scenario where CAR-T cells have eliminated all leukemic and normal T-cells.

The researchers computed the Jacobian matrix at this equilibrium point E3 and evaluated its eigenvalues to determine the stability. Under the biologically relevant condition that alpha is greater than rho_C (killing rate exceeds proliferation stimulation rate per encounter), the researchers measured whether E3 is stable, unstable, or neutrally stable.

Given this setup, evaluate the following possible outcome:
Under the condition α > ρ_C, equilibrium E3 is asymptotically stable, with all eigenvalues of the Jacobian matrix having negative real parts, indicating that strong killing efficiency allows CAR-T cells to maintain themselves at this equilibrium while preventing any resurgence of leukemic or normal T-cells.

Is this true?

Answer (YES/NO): NO